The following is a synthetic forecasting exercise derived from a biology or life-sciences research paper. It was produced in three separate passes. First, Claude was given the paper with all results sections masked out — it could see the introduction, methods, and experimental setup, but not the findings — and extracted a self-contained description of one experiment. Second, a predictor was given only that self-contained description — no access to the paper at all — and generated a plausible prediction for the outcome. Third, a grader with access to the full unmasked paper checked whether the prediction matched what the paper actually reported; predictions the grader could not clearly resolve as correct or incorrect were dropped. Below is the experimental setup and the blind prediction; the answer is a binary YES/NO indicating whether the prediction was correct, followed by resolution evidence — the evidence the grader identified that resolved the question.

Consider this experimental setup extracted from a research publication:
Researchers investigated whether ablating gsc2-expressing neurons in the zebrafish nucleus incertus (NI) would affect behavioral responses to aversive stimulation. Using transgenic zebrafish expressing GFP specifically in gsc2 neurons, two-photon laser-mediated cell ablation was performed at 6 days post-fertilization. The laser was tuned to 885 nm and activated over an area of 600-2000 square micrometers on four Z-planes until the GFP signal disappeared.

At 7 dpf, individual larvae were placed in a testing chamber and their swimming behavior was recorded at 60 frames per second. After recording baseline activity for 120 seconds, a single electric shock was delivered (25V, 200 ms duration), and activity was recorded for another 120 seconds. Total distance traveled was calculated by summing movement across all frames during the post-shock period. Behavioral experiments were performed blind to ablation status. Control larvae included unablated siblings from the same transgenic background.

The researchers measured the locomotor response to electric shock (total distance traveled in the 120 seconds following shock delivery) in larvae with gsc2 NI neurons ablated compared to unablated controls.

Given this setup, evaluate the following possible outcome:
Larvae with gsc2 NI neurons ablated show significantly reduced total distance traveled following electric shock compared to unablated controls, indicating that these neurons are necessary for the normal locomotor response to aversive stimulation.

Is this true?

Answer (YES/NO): NO